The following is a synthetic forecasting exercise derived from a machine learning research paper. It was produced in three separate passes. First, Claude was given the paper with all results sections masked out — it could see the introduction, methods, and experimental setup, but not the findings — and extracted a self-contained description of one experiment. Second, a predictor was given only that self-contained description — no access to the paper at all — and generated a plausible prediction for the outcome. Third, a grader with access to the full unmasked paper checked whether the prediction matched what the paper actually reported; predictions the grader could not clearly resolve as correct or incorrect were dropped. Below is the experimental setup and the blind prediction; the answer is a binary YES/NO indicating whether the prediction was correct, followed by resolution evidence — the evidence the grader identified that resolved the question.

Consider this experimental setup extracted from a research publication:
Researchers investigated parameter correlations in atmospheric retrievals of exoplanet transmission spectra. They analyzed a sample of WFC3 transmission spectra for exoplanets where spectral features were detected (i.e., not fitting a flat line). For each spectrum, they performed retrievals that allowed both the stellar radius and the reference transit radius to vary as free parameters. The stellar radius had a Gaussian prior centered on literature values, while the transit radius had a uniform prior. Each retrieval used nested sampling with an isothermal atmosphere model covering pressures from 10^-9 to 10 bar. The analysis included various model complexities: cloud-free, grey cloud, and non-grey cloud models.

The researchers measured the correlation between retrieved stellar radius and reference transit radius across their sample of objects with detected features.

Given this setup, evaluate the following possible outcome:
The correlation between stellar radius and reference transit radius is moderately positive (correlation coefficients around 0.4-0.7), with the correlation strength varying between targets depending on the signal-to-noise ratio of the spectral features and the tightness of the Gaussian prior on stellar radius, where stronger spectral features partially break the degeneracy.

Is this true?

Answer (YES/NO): NO